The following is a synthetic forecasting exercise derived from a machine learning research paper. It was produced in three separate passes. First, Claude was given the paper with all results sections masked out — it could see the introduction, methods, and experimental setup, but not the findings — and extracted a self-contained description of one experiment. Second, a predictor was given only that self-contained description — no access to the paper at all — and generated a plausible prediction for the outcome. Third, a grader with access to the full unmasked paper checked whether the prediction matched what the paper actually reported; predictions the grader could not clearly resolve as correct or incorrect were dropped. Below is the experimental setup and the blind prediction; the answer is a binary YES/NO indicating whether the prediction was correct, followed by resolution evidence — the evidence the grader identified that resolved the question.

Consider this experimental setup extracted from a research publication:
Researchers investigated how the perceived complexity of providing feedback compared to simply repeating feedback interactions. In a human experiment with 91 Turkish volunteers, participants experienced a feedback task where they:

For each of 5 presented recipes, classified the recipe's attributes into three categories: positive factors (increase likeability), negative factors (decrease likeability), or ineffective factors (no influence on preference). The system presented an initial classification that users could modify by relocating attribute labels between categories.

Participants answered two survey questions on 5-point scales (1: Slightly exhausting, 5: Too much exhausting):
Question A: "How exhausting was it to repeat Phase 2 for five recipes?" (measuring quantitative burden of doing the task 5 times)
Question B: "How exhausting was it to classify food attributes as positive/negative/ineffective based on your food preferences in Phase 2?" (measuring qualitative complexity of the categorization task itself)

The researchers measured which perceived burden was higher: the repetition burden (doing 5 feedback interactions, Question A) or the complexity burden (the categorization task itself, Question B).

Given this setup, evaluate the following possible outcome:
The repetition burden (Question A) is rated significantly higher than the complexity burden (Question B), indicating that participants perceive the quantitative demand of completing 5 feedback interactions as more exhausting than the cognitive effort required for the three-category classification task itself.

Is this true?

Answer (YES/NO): NO